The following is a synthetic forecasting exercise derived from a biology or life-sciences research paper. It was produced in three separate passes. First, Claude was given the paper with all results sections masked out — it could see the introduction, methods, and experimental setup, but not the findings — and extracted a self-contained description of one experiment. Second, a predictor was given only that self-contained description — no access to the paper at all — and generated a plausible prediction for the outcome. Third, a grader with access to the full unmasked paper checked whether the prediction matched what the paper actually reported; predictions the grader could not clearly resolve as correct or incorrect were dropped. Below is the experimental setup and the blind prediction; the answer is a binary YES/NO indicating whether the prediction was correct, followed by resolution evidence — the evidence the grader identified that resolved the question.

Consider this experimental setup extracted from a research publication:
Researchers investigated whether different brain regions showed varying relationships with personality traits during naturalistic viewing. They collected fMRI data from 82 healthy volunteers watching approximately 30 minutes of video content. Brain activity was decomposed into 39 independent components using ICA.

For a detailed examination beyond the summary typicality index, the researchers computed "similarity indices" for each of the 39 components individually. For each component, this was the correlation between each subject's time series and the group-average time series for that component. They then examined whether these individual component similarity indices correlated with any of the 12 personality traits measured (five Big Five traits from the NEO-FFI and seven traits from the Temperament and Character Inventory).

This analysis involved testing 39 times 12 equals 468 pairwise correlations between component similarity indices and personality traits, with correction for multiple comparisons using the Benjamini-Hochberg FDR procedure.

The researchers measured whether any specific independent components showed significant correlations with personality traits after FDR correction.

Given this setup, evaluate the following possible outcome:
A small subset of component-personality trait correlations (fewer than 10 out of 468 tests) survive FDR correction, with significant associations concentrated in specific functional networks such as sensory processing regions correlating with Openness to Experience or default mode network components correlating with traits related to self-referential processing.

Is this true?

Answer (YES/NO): NO